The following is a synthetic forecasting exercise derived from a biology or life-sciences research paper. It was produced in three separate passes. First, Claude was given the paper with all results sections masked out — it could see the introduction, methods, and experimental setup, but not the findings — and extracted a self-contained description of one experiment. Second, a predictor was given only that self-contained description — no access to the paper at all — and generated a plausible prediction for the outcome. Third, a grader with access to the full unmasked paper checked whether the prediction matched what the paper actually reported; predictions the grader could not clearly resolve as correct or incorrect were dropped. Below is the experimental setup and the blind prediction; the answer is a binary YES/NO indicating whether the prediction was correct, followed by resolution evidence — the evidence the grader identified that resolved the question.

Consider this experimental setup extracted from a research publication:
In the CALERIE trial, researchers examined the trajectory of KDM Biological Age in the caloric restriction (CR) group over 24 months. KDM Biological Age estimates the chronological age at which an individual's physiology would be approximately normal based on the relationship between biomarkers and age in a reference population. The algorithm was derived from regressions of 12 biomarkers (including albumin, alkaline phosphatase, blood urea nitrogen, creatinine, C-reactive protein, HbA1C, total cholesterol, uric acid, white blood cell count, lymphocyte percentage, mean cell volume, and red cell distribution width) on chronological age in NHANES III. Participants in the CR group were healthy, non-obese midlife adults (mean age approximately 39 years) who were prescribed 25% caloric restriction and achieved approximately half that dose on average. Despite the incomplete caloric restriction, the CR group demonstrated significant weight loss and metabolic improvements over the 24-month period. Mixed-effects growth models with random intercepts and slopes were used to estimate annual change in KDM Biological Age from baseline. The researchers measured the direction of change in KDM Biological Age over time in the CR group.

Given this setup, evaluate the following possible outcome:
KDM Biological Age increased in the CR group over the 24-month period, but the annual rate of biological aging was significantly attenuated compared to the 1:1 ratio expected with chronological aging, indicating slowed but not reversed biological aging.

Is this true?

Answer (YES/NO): NO